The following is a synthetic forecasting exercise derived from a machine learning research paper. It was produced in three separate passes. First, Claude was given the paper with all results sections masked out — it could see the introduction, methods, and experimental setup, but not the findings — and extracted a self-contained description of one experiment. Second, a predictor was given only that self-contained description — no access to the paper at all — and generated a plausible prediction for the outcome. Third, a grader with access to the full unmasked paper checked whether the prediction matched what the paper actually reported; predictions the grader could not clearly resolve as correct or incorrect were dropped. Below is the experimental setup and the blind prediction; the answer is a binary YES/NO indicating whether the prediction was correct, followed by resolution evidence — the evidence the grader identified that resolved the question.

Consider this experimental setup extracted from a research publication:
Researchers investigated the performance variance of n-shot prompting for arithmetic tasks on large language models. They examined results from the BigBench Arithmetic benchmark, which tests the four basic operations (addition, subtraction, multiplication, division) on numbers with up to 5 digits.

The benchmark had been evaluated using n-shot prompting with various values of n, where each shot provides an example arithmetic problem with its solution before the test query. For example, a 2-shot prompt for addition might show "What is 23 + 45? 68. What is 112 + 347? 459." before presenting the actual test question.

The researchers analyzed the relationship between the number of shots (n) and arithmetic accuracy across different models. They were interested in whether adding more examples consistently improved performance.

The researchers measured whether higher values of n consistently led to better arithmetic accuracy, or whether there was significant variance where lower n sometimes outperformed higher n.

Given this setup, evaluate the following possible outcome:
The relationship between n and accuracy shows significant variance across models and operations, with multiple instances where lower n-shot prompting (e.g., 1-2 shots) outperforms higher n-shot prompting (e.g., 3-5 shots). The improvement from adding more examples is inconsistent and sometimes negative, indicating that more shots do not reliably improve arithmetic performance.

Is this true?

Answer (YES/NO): YES